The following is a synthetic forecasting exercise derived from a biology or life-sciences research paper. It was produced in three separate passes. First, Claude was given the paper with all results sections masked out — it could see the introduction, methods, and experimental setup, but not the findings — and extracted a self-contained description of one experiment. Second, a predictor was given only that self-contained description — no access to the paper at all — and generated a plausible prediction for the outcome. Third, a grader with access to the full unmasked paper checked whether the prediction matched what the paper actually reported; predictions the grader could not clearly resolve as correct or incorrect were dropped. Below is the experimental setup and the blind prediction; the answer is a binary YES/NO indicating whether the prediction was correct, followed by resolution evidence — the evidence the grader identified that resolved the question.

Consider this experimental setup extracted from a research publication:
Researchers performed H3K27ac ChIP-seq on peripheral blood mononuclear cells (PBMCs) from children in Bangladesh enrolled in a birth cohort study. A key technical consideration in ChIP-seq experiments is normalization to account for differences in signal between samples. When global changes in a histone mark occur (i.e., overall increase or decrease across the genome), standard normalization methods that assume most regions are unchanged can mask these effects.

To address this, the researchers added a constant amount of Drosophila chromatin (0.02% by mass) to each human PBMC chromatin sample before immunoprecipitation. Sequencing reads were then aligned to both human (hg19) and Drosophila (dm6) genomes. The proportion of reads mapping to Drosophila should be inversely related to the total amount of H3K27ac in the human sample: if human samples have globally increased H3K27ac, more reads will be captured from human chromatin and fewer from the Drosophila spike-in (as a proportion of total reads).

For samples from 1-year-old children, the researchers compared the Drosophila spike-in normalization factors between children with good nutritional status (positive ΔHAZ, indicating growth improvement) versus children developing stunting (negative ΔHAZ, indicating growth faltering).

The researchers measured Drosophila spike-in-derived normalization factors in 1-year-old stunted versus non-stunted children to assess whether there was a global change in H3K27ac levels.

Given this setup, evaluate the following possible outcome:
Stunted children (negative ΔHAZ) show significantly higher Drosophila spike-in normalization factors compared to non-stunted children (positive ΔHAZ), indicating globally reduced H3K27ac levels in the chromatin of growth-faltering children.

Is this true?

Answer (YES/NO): YES